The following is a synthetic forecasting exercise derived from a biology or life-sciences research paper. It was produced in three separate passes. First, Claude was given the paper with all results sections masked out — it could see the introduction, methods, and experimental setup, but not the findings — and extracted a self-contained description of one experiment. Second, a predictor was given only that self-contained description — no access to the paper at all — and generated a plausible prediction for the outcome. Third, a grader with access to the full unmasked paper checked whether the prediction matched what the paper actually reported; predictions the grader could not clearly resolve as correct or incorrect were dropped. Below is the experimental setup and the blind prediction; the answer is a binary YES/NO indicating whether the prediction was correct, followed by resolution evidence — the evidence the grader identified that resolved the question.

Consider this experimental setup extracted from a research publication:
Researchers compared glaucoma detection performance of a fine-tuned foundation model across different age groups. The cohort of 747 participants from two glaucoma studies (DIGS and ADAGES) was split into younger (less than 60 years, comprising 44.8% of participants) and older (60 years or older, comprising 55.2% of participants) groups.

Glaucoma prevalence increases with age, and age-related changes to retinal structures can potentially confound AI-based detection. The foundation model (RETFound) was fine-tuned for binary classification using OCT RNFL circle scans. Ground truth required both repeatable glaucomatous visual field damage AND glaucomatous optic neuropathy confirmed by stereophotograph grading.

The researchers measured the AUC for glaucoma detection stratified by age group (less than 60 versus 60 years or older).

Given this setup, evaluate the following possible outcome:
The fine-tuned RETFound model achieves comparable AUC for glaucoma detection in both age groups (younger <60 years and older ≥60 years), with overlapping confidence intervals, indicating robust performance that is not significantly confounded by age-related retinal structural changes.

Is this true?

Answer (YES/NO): NO